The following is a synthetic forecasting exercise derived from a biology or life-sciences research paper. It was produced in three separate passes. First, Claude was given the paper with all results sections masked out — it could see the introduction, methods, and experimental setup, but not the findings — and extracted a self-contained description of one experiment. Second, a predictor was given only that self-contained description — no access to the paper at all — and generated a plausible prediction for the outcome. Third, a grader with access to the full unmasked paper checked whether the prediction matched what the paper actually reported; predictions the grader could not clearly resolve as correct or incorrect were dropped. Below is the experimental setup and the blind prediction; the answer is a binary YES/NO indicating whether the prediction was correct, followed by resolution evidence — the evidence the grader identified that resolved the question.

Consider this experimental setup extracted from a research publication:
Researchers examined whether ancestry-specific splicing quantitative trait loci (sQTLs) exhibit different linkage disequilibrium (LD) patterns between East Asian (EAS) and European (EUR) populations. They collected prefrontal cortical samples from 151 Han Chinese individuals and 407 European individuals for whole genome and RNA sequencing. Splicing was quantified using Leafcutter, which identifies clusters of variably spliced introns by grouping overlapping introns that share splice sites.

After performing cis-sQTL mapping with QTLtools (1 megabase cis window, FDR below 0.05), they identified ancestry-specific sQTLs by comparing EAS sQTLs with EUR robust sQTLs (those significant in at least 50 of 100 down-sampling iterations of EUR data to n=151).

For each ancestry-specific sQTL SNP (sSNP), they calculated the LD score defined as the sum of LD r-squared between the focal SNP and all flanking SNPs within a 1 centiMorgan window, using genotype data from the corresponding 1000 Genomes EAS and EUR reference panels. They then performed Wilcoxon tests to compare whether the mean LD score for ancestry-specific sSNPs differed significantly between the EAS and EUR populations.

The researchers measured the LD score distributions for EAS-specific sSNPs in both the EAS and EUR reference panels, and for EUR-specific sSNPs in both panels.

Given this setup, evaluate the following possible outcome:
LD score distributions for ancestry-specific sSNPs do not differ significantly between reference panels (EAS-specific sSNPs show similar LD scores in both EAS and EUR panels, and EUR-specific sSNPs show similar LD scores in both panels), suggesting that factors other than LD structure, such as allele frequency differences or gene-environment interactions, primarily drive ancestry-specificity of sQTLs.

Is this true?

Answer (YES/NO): NO